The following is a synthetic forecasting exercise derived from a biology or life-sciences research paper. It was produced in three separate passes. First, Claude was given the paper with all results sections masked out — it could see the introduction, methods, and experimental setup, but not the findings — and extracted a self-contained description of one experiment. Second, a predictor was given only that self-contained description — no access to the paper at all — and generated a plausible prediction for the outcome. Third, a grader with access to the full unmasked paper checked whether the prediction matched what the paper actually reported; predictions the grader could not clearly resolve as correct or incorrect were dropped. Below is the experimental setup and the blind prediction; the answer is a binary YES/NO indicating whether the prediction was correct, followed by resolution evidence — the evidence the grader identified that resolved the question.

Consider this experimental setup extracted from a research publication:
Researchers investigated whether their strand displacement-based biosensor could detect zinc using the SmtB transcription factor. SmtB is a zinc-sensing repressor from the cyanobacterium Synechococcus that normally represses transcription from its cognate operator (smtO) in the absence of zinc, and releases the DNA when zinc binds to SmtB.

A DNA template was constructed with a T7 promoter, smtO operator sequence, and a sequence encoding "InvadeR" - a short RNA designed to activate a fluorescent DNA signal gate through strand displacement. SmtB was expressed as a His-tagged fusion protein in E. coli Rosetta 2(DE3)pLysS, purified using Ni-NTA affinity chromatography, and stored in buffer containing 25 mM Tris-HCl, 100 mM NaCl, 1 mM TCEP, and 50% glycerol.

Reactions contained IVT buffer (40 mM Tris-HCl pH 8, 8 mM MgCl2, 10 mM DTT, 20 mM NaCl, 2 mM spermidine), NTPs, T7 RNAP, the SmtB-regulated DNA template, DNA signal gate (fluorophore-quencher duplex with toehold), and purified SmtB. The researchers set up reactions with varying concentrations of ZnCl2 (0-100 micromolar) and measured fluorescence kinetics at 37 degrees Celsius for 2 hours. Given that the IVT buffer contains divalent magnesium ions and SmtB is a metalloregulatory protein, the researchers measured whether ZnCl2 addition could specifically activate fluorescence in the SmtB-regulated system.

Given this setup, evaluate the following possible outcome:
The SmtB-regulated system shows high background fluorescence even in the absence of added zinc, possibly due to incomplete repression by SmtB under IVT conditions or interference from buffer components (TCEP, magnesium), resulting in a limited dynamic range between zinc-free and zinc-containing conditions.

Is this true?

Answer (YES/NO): NO